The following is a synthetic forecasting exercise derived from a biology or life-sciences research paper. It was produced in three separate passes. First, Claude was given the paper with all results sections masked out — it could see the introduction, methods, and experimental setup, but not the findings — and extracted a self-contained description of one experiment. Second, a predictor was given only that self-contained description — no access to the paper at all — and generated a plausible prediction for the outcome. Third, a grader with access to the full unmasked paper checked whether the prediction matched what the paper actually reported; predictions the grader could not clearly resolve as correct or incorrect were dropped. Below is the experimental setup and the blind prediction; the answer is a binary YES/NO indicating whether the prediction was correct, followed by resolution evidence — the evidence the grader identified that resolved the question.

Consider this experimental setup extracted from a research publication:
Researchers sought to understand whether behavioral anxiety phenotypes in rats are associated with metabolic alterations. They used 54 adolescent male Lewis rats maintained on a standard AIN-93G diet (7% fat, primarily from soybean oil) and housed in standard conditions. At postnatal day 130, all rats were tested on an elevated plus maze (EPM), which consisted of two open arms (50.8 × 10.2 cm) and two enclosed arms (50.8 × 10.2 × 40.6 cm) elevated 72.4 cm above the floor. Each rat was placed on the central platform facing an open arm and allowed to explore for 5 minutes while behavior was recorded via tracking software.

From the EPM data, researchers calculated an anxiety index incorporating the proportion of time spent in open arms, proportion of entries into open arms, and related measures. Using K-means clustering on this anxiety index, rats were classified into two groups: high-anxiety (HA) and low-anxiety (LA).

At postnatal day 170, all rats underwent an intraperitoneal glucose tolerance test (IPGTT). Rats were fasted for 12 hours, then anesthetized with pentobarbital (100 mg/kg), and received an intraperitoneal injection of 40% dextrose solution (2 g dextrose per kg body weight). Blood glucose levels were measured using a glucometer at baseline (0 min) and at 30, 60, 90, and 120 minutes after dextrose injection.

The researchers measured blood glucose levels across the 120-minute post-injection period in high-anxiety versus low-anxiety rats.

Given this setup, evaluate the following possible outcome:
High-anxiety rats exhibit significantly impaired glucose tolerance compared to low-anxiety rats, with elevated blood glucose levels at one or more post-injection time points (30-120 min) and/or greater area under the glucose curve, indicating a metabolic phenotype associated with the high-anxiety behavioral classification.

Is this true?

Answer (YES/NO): YES